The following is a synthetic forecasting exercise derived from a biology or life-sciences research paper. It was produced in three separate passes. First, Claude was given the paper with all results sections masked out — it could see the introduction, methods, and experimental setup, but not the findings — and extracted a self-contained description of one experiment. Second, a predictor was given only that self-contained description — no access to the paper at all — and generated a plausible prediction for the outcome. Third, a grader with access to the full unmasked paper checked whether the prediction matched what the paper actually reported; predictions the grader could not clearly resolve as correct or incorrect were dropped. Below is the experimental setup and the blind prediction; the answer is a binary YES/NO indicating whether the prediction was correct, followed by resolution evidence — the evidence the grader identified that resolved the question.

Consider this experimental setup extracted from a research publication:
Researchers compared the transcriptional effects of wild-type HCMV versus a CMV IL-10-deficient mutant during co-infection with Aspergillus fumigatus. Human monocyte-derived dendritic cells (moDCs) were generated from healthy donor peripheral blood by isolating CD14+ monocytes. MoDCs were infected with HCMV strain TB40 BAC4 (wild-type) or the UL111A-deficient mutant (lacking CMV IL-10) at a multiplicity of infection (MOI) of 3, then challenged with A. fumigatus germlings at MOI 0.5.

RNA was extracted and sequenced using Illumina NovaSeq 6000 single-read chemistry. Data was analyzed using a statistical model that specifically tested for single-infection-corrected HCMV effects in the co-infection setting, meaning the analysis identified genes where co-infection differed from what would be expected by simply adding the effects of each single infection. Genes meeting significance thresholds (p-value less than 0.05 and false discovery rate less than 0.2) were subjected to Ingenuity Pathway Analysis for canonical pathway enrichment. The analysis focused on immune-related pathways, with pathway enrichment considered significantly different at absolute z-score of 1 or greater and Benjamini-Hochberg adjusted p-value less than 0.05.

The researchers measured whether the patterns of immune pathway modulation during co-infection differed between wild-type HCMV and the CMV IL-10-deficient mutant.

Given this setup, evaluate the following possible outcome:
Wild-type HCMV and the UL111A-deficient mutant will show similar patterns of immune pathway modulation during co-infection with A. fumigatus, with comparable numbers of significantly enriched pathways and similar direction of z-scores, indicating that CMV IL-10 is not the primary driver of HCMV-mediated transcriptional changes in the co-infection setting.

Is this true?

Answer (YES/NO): YES